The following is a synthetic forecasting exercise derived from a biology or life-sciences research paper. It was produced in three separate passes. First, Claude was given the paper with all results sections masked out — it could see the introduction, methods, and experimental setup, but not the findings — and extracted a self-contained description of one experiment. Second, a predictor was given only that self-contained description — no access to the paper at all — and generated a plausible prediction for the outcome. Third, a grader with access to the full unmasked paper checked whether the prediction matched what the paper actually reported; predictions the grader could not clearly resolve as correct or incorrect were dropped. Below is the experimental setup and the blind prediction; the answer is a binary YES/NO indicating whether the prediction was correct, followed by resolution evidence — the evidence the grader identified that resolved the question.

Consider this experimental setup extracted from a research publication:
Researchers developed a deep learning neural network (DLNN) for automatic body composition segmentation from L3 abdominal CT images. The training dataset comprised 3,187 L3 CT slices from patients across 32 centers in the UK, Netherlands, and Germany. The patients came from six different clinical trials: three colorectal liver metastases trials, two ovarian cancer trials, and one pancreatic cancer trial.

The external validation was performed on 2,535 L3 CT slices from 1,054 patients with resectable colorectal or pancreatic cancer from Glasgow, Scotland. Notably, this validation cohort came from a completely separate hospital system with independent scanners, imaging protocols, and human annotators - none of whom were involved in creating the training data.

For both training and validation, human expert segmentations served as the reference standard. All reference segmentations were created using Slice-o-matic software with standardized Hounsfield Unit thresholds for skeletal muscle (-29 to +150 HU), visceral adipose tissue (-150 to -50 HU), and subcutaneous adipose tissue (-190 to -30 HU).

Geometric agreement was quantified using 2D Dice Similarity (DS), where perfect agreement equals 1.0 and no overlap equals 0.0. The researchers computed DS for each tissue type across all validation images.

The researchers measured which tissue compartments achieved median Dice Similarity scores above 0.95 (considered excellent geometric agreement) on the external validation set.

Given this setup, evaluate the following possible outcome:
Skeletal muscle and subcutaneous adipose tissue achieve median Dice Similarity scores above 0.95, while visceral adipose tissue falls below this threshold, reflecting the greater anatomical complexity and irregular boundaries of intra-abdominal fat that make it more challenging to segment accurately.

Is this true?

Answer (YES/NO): NO